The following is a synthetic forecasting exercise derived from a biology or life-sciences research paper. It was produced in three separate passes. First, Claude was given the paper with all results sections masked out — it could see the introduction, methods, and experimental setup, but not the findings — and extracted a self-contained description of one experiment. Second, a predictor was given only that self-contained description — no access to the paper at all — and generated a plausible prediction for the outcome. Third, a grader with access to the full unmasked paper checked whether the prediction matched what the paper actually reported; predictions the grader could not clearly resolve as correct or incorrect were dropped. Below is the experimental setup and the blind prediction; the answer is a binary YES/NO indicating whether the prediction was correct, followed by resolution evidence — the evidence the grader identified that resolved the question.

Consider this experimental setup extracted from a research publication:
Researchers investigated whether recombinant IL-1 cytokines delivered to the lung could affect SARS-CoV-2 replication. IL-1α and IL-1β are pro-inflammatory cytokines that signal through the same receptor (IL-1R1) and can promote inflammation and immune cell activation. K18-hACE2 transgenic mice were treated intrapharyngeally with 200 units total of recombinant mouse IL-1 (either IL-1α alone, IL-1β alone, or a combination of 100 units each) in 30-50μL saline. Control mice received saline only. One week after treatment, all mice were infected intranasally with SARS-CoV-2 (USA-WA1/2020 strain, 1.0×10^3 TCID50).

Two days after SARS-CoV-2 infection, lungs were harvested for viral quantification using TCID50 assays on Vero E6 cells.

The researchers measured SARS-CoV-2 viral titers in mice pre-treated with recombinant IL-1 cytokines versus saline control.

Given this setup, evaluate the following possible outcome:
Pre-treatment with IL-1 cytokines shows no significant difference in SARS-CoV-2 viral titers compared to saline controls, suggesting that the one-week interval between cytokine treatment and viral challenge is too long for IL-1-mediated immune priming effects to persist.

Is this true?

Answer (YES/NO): NO